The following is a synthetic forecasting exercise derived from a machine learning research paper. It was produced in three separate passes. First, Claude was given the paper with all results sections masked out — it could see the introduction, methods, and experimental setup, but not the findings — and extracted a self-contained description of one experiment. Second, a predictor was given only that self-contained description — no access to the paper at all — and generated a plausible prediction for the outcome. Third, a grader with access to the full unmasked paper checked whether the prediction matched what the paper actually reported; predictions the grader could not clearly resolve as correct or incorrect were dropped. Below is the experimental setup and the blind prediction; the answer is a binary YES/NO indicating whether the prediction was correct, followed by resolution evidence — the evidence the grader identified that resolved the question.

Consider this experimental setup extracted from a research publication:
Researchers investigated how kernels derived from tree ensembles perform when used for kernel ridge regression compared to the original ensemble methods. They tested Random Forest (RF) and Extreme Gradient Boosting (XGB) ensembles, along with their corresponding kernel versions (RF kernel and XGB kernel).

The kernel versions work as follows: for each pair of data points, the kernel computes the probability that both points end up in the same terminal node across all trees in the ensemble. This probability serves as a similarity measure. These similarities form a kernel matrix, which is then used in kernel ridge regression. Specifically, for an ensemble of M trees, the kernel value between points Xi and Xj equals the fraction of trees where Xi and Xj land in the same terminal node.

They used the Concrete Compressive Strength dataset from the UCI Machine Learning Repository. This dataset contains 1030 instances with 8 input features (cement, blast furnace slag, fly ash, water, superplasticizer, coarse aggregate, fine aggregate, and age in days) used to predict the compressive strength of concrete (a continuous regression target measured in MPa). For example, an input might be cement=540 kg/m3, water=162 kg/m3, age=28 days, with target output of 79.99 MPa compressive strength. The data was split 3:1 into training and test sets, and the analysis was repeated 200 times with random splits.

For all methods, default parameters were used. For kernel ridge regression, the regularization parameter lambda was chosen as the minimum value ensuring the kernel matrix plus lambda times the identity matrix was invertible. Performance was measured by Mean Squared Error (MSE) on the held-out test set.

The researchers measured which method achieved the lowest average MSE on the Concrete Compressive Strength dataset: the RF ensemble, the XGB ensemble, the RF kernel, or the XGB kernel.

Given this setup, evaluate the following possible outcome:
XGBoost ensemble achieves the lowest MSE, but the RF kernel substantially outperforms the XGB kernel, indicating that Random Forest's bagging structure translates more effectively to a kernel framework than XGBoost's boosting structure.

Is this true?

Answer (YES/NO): NO